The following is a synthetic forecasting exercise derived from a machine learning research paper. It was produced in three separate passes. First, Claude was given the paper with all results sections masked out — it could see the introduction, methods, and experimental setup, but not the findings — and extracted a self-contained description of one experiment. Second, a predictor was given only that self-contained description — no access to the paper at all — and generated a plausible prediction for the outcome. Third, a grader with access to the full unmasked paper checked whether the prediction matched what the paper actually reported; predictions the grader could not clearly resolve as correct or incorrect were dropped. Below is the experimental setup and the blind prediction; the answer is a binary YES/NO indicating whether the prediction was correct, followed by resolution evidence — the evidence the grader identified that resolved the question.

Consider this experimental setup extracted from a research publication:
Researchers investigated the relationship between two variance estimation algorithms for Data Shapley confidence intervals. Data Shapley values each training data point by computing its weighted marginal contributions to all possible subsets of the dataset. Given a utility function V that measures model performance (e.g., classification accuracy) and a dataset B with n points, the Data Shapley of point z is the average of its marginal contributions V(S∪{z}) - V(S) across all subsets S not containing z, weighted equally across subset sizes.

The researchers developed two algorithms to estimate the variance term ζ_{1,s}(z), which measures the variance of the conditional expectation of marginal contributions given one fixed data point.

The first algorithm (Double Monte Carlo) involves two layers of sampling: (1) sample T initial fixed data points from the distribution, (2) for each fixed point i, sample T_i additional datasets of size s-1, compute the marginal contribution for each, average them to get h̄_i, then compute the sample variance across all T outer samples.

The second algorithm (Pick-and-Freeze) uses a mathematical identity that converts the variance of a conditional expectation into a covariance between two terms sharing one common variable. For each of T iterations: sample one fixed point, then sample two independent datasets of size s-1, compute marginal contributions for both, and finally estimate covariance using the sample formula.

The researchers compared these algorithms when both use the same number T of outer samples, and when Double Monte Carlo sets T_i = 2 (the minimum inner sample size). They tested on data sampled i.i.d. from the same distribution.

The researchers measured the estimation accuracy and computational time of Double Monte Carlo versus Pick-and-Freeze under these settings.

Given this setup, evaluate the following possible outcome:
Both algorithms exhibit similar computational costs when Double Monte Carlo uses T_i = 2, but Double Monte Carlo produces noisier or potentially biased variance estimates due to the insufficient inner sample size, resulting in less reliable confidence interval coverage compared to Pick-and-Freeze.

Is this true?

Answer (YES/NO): NO